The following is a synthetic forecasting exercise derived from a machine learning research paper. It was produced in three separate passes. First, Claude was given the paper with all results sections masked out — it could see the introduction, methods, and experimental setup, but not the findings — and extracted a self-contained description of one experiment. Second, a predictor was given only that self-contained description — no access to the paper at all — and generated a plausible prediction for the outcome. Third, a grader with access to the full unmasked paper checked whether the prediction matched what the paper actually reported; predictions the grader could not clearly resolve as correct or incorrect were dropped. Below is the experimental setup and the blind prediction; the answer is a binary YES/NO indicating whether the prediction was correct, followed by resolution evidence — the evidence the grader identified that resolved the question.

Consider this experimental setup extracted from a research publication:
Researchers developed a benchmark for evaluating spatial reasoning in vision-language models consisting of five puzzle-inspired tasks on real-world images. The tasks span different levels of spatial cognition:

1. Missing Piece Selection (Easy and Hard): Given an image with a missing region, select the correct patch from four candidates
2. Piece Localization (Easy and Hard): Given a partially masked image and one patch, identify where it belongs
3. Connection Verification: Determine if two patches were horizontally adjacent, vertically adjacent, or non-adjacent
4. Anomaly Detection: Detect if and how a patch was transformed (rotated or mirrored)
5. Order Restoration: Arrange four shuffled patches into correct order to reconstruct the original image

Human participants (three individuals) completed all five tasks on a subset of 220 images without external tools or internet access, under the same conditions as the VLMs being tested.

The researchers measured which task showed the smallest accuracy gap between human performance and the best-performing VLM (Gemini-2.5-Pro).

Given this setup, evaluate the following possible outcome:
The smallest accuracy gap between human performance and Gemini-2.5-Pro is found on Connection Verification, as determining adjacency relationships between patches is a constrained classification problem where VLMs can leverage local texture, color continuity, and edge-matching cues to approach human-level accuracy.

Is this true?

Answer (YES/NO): NO